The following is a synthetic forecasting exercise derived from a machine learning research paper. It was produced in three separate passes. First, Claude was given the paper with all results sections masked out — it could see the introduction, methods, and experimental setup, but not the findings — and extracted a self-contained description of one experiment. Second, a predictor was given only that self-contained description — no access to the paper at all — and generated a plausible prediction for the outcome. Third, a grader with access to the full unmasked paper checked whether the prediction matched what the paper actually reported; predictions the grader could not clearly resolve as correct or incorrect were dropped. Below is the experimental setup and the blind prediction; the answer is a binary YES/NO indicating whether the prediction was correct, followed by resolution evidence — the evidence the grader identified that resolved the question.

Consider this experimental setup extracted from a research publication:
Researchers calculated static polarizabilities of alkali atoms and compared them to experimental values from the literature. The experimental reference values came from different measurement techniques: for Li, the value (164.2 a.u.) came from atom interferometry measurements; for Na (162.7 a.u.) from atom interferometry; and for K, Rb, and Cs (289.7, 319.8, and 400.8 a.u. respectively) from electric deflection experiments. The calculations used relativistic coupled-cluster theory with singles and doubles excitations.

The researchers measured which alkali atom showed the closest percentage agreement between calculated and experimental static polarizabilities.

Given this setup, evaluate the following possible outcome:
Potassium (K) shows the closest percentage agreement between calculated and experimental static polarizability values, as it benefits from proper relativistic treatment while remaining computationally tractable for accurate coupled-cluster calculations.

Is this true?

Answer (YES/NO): YES